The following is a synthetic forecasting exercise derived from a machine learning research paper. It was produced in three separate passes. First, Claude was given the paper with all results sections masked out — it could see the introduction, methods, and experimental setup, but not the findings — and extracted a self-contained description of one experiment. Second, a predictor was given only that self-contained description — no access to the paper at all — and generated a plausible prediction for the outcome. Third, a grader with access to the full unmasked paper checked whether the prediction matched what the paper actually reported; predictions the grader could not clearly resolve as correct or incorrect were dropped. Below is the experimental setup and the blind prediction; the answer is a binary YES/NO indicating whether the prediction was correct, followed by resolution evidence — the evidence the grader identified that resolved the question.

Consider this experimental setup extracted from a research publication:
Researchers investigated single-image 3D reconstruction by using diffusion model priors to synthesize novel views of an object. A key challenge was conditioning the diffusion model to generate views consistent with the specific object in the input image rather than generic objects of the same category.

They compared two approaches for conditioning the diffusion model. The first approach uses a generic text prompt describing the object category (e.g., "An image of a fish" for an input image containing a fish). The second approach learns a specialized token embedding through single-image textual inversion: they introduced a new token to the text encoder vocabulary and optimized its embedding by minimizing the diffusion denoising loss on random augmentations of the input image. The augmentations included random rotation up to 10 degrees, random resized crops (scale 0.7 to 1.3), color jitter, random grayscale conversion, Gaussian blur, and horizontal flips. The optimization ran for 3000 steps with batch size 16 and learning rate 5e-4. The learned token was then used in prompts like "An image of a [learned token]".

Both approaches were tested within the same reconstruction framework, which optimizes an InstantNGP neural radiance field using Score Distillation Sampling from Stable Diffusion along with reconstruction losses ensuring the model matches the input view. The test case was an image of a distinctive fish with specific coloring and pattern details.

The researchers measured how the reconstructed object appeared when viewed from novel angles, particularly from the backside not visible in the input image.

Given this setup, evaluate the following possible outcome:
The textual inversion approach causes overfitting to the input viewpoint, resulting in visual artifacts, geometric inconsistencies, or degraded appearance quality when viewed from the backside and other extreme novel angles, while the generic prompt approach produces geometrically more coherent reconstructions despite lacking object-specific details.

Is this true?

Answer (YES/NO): NO